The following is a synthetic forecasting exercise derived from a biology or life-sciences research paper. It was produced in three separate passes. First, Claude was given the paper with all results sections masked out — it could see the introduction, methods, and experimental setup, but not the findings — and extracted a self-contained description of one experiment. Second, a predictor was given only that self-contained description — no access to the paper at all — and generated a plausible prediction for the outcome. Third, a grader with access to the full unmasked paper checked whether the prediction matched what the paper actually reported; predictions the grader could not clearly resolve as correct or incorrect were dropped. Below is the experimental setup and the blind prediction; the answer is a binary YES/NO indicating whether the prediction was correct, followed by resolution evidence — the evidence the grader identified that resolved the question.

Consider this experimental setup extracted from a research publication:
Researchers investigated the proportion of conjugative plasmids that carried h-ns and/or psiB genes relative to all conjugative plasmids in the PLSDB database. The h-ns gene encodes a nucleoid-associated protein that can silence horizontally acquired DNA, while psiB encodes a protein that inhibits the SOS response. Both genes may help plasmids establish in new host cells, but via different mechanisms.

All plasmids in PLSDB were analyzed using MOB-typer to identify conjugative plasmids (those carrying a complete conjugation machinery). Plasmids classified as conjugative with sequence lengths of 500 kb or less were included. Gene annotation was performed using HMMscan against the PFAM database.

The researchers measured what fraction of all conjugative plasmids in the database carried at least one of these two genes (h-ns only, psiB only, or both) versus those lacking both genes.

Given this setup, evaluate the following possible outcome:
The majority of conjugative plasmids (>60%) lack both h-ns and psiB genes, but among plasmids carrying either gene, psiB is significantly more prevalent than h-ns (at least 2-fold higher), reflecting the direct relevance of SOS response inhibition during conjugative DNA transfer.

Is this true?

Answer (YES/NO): NO